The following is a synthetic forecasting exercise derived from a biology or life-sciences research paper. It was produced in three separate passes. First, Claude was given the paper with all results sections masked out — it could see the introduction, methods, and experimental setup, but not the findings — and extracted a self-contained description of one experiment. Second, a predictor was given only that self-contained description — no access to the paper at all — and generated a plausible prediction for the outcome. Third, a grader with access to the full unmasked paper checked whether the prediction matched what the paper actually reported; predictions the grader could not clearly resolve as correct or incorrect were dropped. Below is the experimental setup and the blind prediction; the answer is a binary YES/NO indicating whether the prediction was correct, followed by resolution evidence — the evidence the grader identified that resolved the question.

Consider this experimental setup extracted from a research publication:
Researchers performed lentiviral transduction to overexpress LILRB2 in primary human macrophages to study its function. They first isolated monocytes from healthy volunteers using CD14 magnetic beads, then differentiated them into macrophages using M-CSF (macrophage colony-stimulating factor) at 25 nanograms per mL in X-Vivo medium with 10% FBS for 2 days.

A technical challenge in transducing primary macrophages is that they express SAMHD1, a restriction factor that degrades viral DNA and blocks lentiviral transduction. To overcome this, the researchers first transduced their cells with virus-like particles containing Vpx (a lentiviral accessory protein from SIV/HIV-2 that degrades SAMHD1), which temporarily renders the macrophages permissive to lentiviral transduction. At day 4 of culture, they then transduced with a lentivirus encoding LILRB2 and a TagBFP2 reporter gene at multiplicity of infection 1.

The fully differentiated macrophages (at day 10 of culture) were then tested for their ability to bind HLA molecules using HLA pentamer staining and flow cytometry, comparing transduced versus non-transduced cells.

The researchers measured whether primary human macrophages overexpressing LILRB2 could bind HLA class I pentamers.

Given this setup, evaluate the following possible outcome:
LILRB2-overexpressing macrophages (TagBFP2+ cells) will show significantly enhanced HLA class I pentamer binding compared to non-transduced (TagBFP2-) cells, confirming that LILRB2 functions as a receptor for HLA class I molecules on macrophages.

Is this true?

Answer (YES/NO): YES